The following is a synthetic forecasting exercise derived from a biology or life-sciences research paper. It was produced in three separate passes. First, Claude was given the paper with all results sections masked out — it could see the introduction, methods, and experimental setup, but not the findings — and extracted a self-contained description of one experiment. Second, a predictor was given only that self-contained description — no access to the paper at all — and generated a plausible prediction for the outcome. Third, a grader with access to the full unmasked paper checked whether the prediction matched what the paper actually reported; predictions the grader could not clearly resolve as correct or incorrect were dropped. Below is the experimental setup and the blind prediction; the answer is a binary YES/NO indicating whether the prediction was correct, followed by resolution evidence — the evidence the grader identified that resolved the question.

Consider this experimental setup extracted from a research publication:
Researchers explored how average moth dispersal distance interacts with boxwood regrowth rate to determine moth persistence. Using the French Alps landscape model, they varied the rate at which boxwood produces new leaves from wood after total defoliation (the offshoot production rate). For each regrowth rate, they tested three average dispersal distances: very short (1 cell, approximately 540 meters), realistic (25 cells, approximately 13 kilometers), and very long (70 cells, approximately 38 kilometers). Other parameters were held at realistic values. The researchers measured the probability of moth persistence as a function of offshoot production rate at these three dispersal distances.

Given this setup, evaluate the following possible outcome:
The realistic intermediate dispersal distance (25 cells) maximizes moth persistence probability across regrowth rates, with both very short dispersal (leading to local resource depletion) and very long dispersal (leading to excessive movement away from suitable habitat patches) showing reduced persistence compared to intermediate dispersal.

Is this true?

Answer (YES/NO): NO